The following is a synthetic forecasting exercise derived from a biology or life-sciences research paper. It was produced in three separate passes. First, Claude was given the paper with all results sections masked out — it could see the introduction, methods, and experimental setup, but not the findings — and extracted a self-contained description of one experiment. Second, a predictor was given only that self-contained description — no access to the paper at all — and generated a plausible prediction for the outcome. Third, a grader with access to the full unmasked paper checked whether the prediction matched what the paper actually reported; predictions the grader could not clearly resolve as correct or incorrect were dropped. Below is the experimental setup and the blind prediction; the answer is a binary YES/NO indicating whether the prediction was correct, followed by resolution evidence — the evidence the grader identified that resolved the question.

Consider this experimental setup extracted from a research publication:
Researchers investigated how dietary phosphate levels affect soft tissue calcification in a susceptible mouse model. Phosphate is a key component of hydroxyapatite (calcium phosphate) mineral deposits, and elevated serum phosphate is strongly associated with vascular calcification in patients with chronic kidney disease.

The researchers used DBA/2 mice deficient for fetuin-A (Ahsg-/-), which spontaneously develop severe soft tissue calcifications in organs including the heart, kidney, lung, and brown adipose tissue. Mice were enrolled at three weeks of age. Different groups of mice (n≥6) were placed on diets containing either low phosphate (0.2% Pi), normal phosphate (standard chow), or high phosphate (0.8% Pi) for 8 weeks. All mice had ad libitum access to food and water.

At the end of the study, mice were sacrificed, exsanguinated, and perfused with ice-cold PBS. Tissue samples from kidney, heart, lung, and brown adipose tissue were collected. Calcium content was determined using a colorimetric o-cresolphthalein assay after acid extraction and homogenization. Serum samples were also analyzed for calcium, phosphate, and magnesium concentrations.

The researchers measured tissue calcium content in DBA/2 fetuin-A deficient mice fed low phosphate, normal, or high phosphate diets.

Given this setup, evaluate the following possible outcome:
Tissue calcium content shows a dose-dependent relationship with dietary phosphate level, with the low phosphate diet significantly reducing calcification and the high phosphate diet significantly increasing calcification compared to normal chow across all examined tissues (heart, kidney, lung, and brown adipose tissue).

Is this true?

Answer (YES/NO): NO